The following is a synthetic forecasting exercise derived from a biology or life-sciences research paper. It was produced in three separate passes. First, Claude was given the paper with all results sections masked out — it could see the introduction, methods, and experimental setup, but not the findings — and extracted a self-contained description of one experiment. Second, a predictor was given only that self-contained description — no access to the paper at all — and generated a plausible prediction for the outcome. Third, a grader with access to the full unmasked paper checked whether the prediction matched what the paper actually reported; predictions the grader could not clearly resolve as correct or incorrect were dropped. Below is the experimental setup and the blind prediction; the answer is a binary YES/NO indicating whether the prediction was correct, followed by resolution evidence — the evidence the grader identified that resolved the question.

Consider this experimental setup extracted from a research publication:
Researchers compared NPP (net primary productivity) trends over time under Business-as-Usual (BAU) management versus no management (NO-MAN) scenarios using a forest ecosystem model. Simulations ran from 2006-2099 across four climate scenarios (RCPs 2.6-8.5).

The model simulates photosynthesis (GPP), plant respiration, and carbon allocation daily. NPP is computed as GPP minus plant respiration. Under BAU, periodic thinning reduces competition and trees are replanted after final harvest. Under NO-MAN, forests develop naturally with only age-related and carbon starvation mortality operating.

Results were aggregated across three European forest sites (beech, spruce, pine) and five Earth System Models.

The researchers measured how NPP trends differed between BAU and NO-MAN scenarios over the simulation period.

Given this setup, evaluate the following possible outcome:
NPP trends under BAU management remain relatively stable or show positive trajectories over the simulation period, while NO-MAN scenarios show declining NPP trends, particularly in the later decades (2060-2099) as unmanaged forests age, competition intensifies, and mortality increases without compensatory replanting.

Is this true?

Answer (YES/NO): YES